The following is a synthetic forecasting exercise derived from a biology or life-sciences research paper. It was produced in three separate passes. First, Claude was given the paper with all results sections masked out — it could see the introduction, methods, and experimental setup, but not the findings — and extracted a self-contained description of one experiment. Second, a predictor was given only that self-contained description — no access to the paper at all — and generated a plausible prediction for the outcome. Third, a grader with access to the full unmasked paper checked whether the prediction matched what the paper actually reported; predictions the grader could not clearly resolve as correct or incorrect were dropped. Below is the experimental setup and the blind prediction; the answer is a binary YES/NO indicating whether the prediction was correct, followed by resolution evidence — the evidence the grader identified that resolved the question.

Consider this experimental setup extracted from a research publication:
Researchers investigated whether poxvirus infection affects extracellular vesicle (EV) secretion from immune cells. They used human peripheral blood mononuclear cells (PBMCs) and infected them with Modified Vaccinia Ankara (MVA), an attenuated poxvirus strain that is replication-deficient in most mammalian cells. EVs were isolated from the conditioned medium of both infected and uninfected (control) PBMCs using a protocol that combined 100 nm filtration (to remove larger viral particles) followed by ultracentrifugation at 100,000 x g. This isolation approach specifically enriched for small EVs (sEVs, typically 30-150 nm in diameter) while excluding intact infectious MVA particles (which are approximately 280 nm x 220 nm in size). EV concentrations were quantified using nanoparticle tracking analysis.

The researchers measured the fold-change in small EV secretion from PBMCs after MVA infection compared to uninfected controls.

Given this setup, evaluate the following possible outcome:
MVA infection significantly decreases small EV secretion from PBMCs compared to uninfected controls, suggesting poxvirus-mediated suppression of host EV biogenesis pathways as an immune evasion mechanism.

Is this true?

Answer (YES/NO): NO